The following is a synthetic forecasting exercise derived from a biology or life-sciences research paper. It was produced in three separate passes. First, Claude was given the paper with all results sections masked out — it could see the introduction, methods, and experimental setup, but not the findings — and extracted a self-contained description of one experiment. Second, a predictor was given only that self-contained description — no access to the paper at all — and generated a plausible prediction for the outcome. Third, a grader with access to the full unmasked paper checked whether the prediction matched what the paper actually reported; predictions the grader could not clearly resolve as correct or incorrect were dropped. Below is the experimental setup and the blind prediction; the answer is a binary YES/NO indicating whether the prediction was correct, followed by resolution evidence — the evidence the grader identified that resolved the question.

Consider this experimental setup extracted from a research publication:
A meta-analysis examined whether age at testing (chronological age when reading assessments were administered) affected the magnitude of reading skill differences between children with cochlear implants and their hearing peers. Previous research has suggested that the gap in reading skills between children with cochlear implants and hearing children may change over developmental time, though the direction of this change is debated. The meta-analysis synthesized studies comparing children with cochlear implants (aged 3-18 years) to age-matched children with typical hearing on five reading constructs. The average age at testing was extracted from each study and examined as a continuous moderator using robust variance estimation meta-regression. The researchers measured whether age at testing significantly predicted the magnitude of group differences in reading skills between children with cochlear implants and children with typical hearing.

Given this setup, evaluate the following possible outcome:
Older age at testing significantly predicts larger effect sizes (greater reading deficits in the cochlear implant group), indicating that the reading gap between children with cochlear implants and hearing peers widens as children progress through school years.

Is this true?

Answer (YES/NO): NO